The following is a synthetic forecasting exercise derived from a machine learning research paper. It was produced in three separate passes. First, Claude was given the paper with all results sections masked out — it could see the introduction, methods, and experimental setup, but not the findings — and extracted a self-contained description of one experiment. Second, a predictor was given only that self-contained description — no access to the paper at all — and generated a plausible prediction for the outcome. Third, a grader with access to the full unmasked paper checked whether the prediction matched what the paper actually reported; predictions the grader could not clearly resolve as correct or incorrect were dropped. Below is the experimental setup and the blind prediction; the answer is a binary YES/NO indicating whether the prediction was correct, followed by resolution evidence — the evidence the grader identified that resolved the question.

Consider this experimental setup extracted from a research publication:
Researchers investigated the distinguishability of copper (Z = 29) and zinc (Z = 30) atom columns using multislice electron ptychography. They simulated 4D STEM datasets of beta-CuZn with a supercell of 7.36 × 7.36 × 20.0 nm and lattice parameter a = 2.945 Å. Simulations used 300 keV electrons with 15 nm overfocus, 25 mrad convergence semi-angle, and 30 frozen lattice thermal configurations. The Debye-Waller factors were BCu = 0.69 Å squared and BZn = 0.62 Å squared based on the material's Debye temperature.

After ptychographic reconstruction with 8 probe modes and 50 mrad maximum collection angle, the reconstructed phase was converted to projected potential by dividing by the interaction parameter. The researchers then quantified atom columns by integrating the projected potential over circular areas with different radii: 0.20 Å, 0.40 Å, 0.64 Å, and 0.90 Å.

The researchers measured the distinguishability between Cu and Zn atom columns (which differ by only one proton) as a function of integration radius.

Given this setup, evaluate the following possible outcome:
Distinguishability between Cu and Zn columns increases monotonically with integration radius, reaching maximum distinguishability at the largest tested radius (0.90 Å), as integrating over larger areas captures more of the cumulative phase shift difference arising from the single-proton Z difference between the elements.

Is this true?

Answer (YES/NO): YES